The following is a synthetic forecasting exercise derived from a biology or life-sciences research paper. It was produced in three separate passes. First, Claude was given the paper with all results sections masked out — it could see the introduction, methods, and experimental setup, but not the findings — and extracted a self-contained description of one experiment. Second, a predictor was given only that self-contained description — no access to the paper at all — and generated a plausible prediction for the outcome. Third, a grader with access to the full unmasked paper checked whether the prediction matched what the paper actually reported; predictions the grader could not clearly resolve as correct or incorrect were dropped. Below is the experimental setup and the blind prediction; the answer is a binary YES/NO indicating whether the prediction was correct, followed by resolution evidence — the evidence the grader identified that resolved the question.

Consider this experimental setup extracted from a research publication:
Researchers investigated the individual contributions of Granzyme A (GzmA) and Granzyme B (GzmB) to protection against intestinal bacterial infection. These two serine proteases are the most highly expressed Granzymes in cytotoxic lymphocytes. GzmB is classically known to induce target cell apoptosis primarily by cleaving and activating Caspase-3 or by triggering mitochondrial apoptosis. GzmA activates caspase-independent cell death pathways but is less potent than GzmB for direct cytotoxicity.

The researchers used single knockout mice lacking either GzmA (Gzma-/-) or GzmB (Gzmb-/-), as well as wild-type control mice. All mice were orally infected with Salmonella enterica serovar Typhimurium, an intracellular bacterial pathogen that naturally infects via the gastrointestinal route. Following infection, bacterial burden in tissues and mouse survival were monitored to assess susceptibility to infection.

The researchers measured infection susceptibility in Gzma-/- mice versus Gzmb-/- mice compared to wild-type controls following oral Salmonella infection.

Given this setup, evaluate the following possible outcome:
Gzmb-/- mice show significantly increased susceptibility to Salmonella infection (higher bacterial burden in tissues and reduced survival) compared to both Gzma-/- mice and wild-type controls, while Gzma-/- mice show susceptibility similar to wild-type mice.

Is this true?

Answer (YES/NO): NO